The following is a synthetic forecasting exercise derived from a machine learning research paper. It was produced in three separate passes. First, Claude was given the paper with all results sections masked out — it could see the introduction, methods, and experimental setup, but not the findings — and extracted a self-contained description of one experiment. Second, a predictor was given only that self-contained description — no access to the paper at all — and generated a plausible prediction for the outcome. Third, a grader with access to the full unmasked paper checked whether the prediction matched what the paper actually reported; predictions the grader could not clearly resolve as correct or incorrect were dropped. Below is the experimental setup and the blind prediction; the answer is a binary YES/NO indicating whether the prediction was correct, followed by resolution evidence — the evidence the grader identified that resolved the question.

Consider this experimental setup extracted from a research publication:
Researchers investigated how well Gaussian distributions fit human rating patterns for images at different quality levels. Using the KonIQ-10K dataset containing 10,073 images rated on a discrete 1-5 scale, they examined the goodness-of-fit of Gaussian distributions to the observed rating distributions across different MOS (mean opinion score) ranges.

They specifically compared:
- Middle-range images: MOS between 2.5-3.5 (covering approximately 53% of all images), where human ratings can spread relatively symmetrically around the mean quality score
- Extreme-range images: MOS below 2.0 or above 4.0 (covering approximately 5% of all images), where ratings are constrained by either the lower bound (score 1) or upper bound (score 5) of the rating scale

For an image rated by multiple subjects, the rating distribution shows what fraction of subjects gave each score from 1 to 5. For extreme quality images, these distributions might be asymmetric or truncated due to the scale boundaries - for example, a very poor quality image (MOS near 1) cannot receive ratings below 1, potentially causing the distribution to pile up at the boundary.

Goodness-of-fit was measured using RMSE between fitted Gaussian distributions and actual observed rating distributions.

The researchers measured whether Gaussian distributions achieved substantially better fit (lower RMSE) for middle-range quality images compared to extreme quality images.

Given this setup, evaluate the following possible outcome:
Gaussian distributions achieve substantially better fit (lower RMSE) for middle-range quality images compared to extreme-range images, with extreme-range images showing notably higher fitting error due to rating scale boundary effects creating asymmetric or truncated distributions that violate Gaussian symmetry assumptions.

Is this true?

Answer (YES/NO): YES